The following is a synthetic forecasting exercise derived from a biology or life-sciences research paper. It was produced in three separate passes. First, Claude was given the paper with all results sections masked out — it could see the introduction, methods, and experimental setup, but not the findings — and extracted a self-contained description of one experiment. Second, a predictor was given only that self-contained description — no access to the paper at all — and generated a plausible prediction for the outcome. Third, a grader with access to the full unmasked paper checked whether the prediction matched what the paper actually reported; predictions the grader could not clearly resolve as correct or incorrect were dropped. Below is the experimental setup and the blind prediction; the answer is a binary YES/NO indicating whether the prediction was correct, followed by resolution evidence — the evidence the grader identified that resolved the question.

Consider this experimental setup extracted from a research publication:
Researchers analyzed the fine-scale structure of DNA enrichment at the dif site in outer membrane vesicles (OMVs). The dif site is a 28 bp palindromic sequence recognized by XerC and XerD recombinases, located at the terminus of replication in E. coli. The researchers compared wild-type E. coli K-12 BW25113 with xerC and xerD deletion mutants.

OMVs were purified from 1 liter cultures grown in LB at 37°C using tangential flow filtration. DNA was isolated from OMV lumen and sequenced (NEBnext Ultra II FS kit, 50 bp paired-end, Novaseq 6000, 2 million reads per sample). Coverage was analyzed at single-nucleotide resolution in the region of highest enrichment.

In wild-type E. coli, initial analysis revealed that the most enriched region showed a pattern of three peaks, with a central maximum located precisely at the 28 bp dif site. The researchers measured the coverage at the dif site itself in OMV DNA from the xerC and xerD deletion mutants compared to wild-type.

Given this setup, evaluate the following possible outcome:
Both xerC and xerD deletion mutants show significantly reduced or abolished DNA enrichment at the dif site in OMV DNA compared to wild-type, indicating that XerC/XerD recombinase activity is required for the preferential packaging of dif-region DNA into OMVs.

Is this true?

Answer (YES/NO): YES